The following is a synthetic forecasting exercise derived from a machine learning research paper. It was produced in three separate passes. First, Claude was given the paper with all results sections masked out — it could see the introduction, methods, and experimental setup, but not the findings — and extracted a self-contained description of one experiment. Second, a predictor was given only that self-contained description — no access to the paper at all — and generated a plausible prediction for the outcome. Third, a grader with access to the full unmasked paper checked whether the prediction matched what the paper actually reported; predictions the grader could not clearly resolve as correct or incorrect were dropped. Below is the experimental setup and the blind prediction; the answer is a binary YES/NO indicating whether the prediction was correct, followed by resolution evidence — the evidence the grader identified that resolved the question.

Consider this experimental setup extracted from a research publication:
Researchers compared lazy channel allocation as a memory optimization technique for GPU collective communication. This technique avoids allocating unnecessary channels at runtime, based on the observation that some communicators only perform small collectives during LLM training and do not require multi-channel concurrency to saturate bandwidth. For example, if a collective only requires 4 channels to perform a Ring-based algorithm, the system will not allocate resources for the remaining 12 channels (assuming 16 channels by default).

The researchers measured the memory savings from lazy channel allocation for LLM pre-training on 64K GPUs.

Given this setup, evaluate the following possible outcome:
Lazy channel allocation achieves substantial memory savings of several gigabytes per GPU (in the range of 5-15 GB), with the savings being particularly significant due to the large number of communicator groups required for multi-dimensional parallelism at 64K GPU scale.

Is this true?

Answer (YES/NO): NO